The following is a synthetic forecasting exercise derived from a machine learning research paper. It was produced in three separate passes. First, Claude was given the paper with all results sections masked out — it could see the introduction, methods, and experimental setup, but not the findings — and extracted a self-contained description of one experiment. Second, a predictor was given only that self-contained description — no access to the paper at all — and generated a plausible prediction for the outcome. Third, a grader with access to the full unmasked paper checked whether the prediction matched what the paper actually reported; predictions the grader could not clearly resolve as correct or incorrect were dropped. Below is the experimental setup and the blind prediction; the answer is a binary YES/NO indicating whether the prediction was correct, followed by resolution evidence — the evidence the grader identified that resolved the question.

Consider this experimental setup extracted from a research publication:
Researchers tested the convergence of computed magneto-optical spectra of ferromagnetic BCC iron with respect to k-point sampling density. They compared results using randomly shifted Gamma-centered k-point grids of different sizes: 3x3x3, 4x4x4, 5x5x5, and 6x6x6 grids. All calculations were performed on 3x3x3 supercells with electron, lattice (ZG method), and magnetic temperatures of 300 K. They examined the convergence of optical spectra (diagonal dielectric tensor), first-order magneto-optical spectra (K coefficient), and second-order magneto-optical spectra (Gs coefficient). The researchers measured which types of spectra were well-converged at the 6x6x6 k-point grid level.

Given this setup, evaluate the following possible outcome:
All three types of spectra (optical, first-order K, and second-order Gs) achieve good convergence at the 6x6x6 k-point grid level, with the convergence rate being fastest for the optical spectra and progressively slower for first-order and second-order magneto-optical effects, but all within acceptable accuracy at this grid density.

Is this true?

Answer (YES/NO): NO